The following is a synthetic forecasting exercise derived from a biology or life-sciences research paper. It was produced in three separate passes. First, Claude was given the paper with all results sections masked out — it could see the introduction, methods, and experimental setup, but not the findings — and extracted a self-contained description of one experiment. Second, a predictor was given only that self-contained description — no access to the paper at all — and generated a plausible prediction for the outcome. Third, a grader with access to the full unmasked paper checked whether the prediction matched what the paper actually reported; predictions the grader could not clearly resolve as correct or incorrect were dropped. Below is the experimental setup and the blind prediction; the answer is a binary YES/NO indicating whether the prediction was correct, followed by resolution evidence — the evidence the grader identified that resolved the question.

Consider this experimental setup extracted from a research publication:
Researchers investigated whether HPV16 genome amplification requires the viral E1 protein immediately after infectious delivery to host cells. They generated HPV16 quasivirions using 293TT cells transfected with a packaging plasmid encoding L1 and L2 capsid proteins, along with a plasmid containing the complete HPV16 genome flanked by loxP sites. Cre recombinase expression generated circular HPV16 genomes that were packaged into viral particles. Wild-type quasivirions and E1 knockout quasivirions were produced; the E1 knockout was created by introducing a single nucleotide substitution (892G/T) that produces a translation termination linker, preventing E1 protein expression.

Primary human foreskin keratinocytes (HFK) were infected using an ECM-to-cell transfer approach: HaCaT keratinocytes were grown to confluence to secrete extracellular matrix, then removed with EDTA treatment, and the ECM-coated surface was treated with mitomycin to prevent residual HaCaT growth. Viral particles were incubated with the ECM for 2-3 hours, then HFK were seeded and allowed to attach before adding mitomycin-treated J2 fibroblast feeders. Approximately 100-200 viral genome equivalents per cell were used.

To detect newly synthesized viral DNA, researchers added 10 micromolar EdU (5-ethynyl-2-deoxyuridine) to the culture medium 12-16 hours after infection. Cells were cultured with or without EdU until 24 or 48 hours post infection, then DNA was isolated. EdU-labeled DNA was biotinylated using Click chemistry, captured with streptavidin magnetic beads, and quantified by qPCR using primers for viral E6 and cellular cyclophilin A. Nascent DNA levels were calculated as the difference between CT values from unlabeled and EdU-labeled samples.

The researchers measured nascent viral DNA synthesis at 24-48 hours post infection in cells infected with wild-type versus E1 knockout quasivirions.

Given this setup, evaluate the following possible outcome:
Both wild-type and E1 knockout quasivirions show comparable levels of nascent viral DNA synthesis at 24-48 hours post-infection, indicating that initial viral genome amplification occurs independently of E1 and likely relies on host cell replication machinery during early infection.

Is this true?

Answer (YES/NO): NO